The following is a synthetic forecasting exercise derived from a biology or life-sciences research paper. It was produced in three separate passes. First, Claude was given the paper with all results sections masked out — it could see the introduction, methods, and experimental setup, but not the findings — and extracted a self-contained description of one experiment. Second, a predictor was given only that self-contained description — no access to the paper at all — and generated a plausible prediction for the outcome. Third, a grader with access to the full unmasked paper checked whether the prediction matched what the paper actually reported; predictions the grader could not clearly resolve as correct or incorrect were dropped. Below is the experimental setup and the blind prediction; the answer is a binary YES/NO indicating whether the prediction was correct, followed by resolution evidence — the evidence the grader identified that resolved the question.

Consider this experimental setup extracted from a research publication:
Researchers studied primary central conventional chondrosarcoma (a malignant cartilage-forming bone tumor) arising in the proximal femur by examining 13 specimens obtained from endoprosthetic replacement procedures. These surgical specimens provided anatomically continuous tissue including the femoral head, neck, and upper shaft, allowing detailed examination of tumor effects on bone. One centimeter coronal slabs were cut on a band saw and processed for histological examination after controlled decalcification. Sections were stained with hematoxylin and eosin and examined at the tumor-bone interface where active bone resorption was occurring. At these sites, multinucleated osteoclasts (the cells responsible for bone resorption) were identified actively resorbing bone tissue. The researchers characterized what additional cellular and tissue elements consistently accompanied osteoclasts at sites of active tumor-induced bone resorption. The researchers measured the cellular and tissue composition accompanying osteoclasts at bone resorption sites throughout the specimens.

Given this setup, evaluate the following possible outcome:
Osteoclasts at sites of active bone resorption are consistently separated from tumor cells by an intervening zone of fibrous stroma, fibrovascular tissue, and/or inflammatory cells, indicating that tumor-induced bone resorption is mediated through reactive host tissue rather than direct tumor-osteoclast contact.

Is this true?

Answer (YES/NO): YES